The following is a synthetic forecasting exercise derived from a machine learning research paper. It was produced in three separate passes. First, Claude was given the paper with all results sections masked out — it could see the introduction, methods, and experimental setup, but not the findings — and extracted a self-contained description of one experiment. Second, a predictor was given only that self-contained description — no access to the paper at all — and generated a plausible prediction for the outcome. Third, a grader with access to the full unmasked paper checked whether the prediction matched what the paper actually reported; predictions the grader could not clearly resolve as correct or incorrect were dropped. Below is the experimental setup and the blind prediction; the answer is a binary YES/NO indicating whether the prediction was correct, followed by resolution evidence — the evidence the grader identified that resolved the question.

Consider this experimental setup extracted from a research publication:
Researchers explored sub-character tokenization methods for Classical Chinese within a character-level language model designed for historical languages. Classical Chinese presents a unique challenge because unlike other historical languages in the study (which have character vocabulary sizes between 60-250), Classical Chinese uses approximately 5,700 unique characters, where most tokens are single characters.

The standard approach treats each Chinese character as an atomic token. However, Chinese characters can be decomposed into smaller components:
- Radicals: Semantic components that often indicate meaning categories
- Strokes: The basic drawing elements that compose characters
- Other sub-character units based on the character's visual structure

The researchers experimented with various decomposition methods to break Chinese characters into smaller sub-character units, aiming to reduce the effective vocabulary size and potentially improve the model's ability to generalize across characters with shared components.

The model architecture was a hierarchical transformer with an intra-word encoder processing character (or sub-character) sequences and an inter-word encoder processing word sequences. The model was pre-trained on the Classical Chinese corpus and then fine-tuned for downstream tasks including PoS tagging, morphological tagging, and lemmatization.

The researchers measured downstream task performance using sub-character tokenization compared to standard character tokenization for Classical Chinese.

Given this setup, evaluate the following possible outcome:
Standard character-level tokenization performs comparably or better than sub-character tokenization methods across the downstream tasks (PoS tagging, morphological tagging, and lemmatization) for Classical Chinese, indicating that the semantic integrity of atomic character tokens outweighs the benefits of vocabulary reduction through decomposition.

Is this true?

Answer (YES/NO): YES